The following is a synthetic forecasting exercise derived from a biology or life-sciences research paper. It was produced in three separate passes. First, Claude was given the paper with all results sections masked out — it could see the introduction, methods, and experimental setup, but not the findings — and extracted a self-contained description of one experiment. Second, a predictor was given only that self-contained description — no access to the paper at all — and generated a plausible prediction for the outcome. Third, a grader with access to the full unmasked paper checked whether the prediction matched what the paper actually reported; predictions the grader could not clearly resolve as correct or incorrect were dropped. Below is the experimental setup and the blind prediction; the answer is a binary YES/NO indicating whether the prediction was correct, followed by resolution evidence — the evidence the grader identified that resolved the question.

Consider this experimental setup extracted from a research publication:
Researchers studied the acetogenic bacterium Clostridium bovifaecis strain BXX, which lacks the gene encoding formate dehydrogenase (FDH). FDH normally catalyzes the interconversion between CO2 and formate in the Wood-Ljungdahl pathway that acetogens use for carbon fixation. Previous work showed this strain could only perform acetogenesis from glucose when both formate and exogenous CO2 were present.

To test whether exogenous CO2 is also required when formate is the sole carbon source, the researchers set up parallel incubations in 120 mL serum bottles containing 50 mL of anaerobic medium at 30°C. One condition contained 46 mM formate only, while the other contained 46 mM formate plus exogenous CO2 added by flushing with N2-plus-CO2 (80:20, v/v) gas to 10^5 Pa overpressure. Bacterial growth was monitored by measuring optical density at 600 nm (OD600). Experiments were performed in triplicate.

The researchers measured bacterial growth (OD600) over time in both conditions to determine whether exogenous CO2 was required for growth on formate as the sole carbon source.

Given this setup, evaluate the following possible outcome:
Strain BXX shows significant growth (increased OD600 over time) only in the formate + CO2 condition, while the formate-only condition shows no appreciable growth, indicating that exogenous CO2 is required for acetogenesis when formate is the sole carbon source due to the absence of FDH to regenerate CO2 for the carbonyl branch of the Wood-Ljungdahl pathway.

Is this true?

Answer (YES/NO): NO